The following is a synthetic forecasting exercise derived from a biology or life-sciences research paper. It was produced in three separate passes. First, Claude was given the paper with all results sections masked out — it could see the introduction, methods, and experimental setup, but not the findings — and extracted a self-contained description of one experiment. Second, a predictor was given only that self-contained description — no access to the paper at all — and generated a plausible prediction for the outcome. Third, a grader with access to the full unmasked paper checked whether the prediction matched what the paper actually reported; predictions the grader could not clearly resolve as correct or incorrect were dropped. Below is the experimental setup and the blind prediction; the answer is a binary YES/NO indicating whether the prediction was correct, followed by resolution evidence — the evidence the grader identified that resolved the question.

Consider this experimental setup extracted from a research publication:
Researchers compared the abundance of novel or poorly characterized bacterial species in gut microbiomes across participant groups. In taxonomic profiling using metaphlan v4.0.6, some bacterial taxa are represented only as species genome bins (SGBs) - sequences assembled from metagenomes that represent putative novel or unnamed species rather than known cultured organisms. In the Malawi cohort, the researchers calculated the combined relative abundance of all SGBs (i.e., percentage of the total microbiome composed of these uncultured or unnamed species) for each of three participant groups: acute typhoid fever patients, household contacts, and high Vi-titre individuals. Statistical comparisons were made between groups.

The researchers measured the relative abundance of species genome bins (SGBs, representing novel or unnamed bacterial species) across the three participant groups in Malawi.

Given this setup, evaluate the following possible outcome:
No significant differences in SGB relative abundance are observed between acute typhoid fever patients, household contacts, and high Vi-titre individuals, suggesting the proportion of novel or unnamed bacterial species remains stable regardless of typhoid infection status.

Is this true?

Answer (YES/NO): NO